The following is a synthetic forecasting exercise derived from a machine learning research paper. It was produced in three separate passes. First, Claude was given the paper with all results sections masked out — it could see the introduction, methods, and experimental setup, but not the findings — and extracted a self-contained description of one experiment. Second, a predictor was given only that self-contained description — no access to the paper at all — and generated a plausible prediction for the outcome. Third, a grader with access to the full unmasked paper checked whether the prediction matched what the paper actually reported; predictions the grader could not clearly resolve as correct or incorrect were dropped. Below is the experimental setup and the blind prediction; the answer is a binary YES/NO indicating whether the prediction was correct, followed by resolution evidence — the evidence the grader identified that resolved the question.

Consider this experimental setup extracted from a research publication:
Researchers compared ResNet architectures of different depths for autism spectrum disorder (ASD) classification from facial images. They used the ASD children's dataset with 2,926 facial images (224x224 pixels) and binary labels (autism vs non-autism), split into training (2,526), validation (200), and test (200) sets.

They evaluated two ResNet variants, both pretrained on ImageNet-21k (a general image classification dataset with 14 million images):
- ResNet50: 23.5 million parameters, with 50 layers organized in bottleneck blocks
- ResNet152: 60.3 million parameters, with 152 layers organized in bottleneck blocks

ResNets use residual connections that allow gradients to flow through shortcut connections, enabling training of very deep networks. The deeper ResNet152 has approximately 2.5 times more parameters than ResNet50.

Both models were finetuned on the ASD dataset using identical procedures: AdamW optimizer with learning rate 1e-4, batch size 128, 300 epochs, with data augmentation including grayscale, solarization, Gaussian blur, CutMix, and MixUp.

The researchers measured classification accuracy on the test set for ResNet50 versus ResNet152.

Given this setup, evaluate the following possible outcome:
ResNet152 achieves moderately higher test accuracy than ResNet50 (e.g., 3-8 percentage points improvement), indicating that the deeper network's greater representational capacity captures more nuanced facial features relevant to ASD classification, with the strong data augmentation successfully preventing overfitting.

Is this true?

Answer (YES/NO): NO